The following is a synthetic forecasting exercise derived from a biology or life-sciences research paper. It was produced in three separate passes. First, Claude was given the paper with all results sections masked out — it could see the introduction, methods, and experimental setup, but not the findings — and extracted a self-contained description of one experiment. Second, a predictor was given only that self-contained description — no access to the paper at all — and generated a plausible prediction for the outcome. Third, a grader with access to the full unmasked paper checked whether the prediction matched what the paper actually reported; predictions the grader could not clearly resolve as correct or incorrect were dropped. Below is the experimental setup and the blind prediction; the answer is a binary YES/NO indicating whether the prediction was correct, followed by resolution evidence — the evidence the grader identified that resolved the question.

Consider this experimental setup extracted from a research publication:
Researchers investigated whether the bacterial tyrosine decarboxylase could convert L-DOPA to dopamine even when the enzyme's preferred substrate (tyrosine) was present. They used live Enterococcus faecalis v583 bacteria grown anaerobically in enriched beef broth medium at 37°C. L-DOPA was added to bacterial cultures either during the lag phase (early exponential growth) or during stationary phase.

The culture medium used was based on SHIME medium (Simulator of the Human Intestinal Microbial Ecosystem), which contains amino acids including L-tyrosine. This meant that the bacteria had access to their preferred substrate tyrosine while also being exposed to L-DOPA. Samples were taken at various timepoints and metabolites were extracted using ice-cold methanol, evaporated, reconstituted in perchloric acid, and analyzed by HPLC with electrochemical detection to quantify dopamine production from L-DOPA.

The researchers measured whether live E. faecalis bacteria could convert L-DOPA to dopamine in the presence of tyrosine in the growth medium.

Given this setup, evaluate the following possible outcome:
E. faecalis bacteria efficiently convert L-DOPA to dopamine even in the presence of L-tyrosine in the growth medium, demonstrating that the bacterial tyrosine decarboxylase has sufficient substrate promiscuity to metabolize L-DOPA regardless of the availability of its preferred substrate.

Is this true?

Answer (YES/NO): YES